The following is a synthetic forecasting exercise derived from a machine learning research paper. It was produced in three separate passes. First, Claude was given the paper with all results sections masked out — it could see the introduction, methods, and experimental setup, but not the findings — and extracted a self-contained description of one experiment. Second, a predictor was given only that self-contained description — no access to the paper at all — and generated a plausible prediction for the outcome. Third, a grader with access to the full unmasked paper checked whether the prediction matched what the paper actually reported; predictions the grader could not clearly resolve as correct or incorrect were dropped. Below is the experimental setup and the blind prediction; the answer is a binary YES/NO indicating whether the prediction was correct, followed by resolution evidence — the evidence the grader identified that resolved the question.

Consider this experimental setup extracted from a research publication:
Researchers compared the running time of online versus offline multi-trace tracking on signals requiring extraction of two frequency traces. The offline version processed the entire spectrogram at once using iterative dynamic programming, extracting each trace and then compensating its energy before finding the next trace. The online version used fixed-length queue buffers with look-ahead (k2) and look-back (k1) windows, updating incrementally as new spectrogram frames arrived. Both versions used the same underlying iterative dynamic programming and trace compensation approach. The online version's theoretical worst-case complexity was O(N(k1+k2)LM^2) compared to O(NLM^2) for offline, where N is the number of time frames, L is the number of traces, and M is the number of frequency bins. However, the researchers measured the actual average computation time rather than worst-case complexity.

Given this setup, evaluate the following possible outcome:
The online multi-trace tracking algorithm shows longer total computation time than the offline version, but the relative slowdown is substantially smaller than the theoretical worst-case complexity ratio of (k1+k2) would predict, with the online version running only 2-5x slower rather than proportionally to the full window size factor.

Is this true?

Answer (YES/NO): YES